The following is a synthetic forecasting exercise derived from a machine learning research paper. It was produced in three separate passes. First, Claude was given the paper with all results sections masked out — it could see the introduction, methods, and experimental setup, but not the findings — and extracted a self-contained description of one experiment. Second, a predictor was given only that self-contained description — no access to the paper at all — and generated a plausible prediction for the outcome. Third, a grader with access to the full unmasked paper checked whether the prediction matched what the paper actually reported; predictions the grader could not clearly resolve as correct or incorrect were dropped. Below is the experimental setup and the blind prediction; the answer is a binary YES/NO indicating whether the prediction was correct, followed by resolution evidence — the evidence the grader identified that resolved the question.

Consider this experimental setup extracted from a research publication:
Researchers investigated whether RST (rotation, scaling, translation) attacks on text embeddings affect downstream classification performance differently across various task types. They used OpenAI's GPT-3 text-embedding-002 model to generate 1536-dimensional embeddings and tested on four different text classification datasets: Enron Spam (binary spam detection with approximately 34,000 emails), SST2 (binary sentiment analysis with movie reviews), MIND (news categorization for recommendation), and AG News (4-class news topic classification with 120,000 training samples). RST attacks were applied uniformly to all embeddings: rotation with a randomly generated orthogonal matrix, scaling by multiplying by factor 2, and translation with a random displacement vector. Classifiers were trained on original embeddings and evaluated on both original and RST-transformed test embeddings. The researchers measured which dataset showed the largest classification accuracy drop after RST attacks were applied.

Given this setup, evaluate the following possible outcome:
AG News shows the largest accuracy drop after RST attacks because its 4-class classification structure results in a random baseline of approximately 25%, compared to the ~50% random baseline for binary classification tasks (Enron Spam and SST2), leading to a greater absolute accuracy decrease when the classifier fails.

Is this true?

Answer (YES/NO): NO